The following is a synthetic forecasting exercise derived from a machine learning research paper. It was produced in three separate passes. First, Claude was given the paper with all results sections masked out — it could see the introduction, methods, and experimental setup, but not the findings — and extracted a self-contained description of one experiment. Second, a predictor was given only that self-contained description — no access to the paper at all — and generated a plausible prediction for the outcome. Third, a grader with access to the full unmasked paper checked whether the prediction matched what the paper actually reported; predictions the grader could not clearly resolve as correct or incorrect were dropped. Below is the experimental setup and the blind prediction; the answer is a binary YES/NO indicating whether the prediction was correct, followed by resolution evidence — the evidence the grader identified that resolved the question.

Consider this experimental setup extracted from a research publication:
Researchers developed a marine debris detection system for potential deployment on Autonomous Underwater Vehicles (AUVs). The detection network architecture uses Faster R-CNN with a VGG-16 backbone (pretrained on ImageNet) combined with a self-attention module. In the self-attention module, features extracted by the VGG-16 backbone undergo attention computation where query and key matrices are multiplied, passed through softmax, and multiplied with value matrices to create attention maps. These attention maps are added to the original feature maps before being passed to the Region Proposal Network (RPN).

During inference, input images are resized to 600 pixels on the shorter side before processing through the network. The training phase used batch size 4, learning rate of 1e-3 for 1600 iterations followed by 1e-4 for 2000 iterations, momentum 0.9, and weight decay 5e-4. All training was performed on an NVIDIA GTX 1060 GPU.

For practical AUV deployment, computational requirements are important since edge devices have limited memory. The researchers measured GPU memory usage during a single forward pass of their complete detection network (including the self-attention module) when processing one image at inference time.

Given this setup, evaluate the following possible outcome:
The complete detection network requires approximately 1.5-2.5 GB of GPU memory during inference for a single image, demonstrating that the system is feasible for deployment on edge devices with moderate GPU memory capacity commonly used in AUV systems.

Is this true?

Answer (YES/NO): NO